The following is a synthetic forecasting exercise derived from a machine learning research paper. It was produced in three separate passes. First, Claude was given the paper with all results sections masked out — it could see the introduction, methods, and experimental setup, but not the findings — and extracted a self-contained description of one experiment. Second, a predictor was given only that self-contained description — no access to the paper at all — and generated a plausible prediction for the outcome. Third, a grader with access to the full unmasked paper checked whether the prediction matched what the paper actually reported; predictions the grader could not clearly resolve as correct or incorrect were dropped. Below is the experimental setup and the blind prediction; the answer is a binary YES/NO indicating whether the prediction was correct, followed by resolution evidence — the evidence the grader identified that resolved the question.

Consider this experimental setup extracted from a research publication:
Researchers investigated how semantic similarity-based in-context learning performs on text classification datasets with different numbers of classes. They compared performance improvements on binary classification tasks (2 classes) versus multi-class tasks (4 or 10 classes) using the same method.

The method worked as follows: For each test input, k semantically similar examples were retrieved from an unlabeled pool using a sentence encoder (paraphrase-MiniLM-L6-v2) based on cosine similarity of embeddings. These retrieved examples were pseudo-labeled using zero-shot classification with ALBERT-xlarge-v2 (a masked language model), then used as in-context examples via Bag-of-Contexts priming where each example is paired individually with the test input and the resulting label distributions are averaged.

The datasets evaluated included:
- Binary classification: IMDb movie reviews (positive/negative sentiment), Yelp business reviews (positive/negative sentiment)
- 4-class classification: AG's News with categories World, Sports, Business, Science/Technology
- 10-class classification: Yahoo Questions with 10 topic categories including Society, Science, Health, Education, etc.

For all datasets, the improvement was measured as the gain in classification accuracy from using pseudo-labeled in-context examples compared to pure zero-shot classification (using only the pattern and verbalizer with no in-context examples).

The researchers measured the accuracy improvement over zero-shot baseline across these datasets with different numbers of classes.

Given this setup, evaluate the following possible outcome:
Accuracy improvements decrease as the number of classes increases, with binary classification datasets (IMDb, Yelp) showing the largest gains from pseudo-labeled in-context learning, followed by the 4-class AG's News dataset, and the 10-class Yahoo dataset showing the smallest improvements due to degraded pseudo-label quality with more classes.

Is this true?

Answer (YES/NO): NO